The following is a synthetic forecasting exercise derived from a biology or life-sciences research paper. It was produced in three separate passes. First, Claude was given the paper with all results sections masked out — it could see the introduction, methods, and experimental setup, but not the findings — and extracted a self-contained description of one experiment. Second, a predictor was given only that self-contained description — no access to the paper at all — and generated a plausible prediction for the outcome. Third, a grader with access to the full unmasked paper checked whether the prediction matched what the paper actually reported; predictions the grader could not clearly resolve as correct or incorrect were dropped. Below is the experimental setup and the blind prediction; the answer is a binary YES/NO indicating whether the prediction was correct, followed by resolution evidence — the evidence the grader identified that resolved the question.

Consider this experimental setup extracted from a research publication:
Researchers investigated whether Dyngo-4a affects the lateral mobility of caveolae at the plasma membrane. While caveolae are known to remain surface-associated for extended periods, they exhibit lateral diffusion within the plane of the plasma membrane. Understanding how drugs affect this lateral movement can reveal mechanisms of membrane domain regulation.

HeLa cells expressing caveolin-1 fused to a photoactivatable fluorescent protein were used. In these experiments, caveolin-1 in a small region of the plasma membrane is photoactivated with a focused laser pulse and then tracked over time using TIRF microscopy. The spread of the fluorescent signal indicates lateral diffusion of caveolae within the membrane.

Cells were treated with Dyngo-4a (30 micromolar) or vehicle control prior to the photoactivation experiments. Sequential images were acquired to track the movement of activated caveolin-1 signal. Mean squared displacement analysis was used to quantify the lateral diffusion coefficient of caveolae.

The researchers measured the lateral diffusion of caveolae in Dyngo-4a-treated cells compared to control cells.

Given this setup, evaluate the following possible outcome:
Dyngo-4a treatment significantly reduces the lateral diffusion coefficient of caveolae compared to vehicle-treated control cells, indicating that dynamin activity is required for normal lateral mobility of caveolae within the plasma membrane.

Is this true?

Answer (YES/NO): NO